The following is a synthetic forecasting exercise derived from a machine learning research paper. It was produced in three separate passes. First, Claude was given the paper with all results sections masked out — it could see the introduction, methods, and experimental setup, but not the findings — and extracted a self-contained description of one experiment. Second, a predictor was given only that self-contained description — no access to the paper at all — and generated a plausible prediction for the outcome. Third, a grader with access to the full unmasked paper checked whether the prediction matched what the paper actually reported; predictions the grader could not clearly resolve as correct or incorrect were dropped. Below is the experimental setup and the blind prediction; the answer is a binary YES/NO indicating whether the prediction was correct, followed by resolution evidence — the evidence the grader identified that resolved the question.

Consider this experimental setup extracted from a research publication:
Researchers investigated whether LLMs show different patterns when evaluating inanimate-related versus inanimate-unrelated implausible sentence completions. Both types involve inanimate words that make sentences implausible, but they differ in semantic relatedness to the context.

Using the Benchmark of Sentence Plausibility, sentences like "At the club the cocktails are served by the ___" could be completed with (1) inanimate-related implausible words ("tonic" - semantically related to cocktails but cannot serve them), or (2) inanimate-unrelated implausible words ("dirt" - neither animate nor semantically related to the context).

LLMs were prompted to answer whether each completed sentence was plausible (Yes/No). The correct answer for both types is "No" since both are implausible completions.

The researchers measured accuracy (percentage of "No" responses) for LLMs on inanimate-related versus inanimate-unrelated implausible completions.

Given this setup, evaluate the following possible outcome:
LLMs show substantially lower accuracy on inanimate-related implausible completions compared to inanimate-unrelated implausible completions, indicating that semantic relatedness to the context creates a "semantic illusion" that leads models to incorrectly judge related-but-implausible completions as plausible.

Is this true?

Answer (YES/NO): NO